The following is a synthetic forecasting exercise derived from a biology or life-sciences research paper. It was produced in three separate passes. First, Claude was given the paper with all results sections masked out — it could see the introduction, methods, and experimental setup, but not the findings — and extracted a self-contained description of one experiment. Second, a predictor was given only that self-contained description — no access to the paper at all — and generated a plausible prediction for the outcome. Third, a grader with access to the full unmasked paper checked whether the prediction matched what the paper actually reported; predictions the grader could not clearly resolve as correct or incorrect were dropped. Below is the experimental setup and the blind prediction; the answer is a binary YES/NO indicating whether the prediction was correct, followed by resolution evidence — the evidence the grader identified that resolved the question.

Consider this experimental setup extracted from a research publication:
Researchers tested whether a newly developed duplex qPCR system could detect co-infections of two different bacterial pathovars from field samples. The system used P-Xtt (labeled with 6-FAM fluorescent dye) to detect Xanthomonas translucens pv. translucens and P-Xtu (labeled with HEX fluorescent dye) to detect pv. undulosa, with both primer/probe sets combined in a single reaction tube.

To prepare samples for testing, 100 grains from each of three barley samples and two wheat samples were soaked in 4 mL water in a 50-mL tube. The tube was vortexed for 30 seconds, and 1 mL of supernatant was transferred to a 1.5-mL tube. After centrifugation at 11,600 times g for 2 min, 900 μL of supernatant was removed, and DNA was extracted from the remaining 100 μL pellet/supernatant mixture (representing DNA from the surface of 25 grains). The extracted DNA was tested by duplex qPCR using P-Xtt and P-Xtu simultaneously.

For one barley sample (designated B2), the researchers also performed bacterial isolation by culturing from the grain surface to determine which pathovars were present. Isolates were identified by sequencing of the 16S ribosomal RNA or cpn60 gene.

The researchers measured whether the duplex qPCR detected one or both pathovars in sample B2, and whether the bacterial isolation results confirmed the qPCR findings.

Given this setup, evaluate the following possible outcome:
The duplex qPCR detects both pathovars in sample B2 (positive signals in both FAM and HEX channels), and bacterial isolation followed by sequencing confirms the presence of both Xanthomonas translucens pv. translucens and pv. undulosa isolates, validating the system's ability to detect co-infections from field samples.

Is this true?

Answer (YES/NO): YES